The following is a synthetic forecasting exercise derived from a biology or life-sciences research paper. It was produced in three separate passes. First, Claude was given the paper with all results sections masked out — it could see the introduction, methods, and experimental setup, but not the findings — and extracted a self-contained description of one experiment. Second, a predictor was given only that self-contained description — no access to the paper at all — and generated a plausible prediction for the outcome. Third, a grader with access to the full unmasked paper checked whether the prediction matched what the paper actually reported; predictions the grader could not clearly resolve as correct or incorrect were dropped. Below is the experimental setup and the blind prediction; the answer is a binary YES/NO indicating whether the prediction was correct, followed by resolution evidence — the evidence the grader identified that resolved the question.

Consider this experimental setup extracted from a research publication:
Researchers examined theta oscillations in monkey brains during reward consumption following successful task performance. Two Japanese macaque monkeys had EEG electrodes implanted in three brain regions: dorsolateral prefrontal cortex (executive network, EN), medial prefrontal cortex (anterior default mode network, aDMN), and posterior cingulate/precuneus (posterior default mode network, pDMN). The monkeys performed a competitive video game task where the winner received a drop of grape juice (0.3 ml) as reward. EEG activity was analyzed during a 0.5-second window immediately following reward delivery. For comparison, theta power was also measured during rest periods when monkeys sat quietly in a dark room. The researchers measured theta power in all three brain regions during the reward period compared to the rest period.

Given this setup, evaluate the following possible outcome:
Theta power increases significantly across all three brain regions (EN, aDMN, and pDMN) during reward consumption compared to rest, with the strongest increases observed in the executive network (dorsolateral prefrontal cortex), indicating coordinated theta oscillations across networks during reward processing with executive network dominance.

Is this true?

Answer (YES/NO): NO